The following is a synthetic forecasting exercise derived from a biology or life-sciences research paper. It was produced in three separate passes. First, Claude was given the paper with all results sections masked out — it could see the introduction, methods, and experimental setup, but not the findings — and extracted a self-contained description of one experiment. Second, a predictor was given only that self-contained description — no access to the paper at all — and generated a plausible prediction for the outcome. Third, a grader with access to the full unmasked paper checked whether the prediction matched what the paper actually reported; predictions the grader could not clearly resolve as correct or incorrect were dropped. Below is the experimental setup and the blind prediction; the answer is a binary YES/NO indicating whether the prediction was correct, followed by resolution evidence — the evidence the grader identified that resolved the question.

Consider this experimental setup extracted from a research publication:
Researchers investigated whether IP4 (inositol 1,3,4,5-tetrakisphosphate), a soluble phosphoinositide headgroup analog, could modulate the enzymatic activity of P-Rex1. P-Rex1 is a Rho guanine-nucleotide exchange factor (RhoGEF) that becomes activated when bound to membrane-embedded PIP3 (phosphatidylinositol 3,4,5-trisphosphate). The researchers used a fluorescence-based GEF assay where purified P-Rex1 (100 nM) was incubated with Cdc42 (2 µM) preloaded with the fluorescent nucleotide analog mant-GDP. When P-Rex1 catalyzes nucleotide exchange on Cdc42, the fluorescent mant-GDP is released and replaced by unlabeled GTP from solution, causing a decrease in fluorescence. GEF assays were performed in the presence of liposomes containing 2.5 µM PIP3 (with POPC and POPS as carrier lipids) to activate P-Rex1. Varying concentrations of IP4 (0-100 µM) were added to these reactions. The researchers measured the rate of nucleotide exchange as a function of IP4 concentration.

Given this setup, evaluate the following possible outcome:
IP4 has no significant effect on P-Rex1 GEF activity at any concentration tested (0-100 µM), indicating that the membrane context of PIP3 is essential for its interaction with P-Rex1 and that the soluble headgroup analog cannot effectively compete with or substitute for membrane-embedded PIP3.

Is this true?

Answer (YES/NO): NO